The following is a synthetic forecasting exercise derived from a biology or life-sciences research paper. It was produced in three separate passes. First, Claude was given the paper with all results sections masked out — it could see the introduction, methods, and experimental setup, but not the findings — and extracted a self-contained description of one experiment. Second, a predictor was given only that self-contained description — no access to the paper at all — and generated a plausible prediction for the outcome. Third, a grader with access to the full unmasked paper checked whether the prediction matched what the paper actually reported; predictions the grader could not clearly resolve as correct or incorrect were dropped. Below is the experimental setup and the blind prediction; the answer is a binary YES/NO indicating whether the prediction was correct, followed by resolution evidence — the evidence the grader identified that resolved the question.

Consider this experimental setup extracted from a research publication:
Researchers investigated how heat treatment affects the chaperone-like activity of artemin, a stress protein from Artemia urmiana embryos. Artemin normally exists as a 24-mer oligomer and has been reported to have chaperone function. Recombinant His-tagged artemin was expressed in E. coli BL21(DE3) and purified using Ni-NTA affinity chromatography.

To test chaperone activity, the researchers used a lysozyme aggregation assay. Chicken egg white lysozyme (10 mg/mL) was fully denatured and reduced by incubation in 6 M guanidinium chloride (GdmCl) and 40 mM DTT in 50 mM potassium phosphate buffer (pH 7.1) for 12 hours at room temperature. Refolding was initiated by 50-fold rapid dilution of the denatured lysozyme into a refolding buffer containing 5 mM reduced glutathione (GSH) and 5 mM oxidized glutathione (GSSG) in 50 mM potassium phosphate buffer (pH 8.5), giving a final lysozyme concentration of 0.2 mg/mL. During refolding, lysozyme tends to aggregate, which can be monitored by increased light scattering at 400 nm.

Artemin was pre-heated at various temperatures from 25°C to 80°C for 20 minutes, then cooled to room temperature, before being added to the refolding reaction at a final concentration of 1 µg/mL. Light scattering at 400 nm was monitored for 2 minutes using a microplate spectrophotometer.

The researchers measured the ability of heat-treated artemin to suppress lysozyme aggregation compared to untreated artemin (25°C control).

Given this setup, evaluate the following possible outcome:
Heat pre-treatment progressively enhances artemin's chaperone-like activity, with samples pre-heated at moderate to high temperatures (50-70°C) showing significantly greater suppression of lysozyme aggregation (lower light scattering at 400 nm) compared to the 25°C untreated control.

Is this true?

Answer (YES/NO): NO